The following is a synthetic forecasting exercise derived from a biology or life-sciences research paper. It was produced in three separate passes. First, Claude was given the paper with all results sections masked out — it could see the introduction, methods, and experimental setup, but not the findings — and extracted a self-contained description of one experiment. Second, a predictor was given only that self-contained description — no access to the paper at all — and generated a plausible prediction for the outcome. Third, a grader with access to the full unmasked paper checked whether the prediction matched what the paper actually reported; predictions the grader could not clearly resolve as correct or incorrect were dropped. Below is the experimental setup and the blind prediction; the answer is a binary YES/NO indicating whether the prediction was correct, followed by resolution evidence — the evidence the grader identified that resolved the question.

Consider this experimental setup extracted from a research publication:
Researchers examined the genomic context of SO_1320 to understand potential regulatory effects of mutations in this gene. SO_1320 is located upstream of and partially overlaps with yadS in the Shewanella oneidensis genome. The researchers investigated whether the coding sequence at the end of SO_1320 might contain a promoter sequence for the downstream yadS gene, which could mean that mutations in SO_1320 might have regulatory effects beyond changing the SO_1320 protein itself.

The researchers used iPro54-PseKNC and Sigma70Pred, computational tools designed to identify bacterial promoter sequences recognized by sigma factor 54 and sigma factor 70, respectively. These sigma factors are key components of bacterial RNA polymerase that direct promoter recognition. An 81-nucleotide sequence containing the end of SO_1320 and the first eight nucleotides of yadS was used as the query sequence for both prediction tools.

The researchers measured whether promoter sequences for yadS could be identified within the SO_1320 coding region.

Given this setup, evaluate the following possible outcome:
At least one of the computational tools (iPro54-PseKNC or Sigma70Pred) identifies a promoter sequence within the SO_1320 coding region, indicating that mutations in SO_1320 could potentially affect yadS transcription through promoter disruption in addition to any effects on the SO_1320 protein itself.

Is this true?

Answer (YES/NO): NO